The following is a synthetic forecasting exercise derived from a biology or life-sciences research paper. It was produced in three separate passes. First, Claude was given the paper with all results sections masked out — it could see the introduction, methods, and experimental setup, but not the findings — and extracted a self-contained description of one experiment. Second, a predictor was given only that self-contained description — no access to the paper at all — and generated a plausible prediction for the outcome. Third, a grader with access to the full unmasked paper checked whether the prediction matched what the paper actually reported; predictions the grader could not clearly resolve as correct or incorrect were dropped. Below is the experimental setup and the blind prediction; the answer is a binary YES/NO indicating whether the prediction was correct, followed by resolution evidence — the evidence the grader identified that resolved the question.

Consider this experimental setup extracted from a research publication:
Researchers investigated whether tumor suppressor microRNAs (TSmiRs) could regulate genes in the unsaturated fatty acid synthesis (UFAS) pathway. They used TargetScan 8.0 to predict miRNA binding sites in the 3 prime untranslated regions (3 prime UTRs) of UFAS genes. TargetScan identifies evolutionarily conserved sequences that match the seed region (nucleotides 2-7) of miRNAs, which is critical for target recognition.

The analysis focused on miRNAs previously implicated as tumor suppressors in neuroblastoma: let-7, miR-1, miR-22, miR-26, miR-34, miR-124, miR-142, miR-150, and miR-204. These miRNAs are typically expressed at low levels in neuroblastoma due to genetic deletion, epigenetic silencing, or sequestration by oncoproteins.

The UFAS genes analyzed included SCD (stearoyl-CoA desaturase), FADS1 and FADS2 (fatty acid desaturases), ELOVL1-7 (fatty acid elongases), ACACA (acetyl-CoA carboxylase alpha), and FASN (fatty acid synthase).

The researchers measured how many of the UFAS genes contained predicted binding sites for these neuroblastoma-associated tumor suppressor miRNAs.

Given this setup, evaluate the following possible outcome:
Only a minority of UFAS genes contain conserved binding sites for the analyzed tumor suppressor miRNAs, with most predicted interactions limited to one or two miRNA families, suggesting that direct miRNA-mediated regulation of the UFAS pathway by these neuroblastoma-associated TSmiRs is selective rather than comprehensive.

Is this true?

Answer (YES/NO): NO